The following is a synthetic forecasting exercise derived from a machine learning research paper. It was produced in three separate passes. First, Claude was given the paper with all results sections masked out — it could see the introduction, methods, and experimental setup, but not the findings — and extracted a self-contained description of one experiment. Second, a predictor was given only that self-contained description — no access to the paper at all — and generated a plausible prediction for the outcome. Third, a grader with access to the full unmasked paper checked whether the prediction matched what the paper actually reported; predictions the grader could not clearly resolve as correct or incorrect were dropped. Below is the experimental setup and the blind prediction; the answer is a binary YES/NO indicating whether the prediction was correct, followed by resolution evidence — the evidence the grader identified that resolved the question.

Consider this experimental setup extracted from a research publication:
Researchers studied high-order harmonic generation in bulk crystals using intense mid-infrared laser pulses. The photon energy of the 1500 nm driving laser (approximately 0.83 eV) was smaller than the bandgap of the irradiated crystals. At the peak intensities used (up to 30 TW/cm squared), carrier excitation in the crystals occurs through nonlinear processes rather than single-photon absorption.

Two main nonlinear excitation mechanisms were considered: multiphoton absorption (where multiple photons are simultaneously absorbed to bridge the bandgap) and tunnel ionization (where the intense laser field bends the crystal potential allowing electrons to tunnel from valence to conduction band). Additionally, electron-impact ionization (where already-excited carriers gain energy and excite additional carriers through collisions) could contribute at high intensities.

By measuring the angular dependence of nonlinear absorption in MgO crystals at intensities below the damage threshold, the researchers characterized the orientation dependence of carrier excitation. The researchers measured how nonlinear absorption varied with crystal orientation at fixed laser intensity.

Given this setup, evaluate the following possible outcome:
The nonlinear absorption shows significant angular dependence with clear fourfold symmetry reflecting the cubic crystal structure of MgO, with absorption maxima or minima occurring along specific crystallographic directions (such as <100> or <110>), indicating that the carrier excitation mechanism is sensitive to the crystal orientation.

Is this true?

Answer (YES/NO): NO